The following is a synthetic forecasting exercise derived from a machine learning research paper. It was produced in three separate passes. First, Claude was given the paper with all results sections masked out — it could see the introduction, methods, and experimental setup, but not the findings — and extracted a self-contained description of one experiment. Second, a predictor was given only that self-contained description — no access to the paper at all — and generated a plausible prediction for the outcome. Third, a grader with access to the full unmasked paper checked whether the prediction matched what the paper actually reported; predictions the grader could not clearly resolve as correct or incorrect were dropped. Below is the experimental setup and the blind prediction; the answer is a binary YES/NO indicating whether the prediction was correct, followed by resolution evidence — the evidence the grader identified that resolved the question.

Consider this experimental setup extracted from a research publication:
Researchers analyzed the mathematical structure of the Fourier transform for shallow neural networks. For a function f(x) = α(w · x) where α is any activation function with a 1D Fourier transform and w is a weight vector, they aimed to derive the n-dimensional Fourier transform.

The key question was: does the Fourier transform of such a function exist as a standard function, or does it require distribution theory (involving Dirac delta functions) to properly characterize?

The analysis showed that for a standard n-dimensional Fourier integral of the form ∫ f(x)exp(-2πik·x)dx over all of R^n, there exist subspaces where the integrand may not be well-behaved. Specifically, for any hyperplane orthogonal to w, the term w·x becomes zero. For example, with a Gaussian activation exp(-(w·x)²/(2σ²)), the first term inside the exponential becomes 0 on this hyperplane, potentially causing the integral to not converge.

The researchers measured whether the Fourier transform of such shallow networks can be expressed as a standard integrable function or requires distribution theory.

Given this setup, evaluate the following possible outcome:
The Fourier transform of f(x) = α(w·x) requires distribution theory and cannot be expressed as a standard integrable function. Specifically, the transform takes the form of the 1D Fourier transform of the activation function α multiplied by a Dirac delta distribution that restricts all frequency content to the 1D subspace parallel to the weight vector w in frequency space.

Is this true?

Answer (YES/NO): YES